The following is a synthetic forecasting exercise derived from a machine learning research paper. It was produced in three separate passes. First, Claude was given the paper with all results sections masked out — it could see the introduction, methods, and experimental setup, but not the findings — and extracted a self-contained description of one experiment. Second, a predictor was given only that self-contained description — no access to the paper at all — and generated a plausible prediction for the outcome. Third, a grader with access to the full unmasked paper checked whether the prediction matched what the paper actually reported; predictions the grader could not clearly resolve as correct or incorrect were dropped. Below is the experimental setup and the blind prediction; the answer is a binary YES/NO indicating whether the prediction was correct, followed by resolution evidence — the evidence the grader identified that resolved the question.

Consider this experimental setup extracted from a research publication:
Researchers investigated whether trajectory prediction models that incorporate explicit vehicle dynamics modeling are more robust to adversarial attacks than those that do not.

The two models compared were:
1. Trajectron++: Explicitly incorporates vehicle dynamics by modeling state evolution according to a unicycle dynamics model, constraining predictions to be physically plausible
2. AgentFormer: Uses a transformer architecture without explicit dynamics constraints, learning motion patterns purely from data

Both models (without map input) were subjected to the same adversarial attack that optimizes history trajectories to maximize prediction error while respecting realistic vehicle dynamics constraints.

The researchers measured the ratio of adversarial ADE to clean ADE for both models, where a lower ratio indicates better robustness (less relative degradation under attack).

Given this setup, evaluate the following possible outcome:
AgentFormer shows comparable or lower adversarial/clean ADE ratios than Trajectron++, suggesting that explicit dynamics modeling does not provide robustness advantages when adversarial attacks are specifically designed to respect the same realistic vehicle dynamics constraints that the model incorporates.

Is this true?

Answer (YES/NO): YES